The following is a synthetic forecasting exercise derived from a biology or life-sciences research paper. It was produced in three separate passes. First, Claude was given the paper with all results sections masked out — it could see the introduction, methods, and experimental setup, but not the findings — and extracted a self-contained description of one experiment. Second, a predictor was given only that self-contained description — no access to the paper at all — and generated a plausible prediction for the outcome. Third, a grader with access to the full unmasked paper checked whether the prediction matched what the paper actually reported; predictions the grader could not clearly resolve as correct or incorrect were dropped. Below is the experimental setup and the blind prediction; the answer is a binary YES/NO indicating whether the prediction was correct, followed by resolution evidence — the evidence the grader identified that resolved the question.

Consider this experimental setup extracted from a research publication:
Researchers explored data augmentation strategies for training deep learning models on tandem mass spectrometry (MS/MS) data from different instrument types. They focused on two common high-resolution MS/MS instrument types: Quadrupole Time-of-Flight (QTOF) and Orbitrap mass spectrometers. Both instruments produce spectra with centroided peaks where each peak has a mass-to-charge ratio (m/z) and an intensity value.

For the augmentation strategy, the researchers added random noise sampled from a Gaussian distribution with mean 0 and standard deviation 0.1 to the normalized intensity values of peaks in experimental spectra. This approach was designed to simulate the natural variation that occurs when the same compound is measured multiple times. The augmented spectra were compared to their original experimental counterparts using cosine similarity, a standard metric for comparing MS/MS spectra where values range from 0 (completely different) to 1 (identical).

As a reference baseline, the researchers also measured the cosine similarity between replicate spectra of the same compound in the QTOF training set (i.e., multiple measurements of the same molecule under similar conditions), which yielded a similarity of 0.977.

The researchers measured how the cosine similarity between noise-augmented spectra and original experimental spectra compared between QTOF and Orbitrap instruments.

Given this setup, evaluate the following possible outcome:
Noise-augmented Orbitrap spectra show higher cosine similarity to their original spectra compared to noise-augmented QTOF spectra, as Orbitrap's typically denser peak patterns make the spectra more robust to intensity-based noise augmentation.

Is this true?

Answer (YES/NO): NO